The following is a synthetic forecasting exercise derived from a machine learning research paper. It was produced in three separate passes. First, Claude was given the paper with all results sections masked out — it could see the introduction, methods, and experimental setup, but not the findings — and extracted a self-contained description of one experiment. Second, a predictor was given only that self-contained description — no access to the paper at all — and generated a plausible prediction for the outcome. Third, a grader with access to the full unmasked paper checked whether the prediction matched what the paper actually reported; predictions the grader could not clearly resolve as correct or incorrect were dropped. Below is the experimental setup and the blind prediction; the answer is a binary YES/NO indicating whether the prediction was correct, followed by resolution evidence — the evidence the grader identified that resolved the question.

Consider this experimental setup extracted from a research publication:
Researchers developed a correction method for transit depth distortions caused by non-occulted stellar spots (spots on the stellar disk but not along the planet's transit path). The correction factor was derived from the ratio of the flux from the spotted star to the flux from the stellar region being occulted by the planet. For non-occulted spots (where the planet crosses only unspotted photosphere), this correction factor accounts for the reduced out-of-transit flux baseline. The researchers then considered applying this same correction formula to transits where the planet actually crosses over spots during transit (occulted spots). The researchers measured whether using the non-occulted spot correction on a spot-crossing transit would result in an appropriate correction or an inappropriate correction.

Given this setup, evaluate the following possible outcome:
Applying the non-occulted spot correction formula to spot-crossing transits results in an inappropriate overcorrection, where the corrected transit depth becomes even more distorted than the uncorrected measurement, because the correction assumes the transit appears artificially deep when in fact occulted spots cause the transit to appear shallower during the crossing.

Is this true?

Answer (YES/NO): NO